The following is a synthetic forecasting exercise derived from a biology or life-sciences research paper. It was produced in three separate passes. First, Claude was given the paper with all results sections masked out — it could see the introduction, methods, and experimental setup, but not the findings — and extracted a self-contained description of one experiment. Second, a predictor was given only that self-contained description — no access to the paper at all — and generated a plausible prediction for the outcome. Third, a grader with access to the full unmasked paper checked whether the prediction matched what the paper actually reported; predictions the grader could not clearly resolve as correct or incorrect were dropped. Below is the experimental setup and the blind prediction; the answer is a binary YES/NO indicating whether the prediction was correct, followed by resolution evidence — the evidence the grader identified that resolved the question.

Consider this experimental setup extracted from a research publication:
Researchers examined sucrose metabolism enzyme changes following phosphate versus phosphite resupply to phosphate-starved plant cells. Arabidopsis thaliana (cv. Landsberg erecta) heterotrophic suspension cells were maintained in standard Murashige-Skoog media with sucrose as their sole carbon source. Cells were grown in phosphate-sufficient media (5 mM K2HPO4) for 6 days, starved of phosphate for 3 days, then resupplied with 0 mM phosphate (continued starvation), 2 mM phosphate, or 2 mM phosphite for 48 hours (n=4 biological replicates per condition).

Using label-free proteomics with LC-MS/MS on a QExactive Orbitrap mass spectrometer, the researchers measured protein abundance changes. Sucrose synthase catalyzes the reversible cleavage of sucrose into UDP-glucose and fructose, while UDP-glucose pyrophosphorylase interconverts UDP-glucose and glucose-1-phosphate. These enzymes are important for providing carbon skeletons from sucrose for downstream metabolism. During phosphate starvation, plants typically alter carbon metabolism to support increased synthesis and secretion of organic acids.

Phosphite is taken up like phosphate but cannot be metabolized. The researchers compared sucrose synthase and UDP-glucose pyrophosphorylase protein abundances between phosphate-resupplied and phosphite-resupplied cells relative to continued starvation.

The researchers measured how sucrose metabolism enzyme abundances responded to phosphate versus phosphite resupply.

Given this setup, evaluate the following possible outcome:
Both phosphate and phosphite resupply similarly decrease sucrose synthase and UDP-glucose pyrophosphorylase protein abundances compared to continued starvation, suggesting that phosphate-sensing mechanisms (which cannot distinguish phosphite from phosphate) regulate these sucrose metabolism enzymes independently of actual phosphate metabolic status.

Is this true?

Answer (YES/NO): NO